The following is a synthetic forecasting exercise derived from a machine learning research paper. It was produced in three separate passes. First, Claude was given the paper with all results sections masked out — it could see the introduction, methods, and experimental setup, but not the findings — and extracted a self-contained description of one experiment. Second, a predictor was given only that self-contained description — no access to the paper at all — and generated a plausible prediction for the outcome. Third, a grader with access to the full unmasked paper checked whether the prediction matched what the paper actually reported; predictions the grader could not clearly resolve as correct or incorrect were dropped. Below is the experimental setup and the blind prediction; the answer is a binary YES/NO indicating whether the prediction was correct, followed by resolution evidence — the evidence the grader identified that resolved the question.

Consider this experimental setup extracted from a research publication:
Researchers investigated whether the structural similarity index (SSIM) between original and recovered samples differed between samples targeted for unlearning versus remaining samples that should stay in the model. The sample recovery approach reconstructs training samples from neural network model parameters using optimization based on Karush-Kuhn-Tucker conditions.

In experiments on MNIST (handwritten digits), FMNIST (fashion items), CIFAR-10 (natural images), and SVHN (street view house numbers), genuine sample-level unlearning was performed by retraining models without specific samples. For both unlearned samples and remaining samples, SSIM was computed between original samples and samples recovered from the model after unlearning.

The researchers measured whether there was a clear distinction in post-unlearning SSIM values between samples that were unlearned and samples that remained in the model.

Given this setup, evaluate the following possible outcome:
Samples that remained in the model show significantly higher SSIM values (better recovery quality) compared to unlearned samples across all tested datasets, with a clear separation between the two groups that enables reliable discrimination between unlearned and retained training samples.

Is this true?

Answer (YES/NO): YES